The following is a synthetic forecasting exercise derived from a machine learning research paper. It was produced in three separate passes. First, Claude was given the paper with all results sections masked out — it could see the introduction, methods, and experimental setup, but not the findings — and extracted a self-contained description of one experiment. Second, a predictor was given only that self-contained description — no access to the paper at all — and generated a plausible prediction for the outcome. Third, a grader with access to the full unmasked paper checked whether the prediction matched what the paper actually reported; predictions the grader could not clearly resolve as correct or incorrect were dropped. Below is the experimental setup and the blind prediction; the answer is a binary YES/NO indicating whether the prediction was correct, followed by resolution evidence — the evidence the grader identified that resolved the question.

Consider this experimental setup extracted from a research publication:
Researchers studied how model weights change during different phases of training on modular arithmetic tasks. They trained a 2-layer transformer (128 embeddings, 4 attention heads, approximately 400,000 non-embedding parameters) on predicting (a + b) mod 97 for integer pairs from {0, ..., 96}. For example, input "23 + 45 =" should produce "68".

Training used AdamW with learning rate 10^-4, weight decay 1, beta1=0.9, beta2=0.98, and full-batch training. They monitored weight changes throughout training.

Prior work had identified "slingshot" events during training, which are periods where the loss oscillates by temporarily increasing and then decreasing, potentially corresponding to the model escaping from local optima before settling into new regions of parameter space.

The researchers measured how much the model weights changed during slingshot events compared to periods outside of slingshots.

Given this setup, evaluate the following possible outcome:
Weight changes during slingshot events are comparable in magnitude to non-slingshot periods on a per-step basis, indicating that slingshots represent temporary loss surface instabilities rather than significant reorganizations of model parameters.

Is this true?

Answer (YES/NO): NO